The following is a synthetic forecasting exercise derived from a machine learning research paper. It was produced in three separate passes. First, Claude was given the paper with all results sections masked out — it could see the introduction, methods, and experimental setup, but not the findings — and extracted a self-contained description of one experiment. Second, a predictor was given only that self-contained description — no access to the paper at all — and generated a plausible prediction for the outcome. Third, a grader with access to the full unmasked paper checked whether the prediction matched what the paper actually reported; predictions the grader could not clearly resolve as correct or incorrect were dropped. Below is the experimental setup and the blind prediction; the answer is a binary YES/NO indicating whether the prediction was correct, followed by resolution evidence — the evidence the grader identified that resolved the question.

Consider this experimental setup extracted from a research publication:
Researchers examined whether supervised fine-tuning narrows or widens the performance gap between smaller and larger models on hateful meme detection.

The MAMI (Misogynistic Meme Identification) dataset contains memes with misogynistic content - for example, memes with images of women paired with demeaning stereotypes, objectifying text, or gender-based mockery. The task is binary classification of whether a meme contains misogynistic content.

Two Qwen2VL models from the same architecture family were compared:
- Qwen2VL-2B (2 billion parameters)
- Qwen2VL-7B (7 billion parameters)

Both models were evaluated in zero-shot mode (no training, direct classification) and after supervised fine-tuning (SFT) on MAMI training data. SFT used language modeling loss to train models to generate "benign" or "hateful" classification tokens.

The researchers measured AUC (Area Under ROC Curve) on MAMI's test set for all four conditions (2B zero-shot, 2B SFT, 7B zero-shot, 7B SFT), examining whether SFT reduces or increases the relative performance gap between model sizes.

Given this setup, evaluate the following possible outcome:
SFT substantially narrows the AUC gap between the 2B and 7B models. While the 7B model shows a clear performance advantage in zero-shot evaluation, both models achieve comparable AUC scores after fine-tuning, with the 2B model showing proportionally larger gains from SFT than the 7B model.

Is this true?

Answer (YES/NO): NO